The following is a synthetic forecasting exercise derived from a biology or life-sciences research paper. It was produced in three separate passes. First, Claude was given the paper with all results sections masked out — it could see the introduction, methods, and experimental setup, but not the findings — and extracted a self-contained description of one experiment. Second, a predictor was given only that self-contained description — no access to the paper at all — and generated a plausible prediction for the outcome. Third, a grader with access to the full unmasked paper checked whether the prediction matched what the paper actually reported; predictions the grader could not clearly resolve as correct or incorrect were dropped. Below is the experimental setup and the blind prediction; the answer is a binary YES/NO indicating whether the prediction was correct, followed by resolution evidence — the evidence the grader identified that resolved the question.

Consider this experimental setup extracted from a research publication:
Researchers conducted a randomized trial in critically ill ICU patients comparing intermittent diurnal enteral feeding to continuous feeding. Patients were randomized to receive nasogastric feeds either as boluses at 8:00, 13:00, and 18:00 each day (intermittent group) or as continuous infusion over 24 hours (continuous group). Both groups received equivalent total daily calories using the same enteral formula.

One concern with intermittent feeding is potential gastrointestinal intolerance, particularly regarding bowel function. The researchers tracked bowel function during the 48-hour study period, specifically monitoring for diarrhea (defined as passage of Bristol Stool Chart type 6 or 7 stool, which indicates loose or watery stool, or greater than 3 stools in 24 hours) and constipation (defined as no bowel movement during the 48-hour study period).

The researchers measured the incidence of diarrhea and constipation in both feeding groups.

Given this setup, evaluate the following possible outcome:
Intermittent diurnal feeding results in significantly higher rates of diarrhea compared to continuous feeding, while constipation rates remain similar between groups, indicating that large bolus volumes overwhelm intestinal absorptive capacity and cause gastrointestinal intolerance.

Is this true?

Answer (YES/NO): NO